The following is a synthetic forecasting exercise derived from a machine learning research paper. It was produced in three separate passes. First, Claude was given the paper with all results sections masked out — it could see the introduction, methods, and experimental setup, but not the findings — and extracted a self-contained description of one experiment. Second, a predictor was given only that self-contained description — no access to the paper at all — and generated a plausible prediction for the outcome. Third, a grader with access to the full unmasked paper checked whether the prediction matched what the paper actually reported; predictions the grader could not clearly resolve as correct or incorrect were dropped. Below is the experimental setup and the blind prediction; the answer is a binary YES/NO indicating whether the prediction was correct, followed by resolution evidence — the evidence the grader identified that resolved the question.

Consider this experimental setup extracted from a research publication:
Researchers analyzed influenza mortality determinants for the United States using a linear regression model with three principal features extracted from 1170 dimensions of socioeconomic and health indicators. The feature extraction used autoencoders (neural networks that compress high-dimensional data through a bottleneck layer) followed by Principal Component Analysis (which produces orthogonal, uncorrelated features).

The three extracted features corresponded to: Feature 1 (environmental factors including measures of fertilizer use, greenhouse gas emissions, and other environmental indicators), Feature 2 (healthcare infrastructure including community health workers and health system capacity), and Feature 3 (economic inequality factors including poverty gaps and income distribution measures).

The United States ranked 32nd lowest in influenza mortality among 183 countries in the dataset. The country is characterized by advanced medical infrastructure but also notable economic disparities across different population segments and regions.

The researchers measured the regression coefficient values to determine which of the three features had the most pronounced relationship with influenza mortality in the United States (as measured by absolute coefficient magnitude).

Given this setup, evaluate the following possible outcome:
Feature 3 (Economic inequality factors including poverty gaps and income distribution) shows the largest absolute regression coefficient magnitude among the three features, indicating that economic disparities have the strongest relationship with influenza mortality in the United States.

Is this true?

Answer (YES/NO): NO